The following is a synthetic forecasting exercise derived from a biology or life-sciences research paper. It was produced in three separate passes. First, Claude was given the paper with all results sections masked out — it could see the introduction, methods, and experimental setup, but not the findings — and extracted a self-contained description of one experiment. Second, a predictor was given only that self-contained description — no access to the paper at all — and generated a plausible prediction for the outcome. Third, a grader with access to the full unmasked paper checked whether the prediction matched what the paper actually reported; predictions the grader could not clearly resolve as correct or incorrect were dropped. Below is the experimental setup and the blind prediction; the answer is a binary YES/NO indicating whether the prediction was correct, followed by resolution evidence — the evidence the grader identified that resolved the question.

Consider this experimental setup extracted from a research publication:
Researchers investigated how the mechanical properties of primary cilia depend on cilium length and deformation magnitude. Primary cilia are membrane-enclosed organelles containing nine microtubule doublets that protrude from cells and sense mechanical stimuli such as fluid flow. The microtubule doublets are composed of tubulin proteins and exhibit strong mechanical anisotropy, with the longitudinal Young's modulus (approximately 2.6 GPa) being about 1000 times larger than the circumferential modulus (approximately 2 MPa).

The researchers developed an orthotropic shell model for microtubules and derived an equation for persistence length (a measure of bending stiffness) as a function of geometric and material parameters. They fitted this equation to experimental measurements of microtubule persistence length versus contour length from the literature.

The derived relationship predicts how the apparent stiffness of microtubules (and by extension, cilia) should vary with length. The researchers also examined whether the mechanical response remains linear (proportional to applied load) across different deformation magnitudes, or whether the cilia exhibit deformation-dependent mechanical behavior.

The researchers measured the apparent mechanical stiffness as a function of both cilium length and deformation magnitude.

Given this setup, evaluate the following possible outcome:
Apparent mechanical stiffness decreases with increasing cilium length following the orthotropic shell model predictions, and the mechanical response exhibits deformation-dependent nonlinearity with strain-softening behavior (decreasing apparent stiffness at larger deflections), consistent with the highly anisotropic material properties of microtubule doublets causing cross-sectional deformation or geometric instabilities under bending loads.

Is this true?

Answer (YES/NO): NO